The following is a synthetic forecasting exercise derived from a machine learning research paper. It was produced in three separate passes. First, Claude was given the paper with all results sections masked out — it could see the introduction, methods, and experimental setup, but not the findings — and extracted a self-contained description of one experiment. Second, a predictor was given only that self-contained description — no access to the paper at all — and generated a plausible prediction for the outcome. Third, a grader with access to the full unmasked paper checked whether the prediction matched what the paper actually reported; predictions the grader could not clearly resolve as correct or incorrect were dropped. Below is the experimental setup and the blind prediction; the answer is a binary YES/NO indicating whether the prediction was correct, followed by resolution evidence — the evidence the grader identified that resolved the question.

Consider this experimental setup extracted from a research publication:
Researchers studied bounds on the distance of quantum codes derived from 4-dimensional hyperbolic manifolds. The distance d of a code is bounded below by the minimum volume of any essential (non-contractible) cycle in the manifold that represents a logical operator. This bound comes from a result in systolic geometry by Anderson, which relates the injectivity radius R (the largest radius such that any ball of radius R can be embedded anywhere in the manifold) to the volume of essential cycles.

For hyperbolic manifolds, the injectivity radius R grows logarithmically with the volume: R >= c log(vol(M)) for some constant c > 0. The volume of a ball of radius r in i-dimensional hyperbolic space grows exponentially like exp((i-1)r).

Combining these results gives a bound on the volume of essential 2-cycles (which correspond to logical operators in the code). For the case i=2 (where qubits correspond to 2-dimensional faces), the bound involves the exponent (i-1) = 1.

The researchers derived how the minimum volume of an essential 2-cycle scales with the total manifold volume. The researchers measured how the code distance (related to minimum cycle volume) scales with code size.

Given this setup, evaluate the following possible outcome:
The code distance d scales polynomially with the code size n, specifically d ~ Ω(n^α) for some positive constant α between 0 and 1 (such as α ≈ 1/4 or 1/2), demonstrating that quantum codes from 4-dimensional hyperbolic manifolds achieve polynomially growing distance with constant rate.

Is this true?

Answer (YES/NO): YES